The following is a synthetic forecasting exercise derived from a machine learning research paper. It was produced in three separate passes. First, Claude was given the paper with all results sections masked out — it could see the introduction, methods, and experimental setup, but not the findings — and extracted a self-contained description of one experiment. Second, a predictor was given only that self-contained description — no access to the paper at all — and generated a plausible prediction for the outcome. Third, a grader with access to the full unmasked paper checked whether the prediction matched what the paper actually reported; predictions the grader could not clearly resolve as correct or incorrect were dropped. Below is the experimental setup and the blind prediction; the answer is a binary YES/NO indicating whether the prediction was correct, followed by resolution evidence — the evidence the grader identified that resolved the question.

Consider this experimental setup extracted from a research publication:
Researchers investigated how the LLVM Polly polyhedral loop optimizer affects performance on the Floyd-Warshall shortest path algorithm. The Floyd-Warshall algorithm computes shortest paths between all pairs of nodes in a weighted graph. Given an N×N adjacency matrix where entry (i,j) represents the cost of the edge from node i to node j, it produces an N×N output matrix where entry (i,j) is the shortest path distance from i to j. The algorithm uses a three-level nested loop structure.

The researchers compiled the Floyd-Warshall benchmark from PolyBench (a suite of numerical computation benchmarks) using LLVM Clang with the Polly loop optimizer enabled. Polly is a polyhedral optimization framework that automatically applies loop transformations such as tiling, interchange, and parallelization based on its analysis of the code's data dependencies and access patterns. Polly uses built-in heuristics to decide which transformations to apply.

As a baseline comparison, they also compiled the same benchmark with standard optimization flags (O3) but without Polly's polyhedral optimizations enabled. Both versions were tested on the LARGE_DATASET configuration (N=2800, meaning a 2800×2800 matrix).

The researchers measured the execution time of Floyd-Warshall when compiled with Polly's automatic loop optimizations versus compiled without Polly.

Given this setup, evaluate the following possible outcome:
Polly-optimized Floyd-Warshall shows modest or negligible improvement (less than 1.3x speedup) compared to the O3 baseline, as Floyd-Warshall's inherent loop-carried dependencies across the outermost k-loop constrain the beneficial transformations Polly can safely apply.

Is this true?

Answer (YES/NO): NO